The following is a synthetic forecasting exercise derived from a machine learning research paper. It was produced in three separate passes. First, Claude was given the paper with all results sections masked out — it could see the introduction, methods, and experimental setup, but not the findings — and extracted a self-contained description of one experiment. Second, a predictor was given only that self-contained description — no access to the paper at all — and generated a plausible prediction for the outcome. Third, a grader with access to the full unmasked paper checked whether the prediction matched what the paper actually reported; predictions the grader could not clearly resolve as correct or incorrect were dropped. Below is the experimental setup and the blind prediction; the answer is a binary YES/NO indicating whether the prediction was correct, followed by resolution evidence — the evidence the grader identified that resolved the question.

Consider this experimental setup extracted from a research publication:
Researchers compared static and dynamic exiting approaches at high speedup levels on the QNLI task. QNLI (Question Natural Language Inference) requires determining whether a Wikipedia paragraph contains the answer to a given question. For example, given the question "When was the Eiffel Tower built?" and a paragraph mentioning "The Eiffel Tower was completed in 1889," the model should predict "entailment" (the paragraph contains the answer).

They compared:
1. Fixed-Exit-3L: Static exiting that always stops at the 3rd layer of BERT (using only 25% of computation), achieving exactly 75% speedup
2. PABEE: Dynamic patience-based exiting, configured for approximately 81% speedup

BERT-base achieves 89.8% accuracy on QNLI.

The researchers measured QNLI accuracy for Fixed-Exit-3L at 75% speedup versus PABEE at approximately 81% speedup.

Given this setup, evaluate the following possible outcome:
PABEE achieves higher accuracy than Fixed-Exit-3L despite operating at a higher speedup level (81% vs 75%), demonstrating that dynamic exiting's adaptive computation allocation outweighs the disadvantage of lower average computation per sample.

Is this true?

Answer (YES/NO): NO